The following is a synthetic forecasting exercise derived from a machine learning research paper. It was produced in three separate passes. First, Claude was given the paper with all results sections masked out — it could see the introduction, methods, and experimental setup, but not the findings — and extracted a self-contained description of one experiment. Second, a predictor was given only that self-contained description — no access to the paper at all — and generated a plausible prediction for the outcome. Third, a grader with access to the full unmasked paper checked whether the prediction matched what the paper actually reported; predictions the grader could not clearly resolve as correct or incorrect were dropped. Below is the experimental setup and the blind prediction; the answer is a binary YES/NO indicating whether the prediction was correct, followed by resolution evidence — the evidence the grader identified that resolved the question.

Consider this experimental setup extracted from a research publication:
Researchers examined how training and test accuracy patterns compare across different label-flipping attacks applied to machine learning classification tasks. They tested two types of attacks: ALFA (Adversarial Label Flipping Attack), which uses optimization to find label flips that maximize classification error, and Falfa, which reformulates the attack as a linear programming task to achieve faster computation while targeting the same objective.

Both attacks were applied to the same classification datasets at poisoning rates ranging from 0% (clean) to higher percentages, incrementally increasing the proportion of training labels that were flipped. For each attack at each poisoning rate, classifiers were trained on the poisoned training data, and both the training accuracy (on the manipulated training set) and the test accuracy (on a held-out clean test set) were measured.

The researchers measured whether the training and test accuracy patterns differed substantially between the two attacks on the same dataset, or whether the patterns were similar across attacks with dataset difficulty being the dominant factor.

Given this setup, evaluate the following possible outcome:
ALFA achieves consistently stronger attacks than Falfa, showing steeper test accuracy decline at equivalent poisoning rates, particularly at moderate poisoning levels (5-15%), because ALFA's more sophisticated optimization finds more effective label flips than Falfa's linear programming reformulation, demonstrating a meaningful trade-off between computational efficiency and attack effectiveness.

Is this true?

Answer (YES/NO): NO